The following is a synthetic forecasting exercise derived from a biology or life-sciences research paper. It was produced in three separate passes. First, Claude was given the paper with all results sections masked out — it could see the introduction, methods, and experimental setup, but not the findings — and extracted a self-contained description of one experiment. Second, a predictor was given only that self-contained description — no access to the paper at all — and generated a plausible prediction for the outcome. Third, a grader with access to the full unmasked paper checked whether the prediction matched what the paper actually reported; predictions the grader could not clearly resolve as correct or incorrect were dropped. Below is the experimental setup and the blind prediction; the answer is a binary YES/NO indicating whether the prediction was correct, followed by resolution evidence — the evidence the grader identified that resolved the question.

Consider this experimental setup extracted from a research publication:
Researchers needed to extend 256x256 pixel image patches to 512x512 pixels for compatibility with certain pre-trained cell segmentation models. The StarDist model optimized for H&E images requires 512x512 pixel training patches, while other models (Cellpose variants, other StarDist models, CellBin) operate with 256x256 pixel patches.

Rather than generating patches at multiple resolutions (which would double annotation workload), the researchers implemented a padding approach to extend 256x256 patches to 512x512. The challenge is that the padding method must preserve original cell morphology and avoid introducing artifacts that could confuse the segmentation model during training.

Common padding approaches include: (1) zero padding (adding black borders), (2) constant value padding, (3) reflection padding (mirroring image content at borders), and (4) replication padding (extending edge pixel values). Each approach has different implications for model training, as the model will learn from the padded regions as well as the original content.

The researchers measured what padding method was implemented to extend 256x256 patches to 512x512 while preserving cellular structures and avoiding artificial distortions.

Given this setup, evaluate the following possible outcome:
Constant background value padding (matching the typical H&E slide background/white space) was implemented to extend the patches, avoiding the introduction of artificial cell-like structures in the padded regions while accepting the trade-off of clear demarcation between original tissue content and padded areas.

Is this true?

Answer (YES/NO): NO